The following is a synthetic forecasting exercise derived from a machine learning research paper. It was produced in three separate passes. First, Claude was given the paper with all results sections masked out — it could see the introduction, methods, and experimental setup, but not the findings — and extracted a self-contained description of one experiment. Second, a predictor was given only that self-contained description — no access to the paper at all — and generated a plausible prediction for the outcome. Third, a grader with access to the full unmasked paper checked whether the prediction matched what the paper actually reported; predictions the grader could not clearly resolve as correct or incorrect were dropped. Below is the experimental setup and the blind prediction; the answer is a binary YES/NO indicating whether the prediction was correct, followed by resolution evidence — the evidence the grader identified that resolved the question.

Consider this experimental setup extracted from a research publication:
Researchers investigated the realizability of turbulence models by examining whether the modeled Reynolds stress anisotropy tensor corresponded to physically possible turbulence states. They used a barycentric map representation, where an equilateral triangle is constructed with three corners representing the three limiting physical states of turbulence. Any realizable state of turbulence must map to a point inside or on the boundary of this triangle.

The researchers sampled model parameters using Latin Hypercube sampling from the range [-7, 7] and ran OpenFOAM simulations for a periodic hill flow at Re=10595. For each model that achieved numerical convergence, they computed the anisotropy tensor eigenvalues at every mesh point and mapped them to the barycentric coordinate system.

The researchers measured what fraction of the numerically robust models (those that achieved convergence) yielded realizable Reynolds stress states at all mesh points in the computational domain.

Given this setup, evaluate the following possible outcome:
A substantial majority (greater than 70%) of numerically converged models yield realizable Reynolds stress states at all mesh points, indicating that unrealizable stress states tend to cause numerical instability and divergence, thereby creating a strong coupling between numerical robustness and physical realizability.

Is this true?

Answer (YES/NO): YES